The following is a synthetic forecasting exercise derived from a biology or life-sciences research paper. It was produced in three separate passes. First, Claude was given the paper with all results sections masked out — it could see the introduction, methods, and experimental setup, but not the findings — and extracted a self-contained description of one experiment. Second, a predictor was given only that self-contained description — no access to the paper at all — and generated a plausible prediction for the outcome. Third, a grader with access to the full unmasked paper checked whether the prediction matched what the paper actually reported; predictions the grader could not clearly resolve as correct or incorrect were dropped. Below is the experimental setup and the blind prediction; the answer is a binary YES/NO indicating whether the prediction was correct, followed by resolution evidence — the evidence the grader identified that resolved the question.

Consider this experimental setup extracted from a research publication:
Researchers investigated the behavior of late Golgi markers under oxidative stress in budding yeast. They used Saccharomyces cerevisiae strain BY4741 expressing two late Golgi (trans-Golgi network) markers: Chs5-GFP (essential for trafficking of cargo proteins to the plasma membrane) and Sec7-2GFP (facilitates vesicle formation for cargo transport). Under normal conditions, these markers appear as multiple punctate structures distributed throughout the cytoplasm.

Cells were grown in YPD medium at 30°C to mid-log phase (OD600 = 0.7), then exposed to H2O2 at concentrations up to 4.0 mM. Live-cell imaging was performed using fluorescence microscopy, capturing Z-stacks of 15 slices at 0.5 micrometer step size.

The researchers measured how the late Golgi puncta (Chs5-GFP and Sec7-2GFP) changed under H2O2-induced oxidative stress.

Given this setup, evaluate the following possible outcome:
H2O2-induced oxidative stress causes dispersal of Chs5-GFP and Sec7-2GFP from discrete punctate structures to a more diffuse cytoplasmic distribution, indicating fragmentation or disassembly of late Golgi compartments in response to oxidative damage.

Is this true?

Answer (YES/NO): NO